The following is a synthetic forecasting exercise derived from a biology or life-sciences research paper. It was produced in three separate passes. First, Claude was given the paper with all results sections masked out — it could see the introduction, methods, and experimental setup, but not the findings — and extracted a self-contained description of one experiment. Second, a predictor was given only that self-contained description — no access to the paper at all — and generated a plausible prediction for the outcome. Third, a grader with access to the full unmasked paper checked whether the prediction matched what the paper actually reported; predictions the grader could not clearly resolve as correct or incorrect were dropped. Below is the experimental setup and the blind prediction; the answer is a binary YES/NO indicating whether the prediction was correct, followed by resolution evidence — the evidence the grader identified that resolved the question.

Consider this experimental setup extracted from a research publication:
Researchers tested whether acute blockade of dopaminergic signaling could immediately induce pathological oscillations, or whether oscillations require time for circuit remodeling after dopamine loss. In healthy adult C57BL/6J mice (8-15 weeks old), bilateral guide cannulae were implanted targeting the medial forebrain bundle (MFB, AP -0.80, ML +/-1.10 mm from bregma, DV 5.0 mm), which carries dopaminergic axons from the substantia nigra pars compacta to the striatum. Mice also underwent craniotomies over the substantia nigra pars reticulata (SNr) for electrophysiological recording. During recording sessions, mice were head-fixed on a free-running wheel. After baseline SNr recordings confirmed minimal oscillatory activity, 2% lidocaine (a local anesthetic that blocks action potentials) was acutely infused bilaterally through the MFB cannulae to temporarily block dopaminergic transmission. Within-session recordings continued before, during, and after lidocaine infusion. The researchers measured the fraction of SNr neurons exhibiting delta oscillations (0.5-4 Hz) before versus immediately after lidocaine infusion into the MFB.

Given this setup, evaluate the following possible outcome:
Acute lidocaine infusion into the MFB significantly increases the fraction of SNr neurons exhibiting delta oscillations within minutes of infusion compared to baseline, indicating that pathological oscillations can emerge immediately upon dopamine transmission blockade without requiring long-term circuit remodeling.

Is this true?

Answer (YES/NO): YES